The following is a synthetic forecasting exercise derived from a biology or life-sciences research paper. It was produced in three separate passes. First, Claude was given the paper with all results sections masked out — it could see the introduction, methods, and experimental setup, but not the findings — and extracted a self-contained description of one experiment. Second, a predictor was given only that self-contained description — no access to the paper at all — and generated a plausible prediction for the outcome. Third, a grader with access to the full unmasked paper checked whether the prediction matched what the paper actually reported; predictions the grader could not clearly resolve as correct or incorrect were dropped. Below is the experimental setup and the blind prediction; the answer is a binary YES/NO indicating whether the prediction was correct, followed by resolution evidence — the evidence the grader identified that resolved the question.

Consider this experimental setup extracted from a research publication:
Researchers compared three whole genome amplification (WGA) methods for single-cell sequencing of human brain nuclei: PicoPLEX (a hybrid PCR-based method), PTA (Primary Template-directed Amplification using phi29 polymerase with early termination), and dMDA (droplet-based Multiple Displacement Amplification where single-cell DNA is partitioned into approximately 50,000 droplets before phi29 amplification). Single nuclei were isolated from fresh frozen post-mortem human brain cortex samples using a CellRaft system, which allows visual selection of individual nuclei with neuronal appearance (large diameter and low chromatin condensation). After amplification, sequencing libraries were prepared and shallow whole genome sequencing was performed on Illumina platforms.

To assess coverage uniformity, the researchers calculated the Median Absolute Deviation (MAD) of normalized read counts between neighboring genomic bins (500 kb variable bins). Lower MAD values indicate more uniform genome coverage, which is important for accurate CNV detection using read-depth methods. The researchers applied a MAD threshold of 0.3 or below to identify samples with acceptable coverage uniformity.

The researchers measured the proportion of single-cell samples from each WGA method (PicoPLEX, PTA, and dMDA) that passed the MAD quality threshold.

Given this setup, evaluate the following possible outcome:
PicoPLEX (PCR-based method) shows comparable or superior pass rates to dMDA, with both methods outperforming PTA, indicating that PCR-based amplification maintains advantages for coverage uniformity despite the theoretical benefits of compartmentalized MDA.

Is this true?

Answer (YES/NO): NO